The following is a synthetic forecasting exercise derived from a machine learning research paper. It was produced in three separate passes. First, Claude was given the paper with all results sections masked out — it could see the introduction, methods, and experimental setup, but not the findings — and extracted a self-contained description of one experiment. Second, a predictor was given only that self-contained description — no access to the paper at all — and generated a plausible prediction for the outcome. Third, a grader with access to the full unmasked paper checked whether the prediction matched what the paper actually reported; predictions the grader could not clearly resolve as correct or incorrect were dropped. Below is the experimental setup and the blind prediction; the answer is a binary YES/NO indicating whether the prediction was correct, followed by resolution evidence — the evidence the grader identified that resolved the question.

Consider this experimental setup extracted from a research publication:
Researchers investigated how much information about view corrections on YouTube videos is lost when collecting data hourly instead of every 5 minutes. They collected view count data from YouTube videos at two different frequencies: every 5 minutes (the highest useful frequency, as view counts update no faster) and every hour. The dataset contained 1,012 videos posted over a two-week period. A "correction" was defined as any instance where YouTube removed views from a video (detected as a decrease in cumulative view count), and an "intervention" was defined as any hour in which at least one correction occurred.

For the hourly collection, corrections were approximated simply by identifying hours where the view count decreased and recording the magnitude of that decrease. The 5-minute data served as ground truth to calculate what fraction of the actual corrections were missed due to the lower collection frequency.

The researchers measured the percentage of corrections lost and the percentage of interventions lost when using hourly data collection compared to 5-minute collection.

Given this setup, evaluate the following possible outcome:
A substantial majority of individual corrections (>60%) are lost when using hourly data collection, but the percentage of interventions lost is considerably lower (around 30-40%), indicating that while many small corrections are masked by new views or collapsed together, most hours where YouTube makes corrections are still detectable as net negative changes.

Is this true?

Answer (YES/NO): NO